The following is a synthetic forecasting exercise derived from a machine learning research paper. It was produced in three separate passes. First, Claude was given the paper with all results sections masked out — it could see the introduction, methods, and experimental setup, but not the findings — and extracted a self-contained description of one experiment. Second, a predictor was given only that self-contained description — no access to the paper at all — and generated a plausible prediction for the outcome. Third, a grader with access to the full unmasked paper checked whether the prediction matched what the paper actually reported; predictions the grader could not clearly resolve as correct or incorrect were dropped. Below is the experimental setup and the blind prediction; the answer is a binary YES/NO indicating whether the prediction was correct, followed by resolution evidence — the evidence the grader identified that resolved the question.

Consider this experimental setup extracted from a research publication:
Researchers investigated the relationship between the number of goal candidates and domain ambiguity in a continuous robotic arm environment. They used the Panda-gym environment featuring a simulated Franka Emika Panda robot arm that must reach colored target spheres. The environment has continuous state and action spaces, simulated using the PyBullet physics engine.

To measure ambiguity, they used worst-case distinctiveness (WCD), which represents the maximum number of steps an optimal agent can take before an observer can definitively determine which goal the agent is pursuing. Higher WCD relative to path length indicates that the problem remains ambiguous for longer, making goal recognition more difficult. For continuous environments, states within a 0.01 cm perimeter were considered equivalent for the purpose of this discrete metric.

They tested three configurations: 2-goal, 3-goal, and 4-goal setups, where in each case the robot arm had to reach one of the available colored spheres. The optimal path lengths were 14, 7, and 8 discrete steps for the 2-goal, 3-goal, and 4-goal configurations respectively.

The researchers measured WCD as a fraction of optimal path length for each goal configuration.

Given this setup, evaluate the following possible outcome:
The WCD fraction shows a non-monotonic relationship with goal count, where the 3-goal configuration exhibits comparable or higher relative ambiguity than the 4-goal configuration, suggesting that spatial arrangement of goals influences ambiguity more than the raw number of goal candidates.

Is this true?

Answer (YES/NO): NO